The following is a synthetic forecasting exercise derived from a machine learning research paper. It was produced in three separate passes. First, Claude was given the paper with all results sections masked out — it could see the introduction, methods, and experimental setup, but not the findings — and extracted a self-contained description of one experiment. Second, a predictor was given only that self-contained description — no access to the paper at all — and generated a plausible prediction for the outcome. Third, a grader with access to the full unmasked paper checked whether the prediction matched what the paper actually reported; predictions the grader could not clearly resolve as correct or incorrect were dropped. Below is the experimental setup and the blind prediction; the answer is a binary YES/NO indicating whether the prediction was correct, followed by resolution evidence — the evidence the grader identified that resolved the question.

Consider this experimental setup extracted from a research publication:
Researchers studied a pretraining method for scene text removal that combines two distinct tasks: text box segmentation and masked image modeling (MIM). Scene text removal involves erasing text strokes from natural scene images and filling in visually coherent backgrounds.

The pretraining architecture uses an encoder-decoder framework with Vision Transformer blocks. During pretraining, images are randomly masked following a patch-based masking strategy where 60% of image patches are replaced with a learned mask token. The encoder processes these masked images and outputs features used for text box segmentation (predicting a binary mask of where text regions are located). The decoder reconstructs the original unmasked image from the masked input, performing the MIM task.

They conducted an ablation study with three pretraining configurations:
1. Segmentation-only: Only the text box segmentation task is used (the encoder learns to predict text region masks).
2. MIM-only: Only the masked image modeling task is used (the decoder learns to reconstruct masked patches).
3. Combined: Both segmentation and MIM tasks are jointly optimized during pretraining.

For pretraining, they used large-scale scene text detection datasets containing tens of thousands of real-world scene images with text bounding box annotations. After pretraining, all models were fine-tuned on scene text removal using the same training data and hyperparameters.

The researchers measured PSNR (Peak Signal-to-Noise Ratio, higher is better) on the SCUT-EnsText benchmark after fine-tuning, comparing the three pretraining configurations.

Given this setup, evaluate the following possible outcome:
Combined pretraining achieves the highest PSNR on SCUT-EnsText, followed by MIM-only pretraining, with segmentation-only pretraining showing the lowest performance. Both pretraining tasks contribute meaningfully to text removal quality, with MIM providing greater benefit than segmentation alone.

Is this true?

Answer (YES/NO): NO